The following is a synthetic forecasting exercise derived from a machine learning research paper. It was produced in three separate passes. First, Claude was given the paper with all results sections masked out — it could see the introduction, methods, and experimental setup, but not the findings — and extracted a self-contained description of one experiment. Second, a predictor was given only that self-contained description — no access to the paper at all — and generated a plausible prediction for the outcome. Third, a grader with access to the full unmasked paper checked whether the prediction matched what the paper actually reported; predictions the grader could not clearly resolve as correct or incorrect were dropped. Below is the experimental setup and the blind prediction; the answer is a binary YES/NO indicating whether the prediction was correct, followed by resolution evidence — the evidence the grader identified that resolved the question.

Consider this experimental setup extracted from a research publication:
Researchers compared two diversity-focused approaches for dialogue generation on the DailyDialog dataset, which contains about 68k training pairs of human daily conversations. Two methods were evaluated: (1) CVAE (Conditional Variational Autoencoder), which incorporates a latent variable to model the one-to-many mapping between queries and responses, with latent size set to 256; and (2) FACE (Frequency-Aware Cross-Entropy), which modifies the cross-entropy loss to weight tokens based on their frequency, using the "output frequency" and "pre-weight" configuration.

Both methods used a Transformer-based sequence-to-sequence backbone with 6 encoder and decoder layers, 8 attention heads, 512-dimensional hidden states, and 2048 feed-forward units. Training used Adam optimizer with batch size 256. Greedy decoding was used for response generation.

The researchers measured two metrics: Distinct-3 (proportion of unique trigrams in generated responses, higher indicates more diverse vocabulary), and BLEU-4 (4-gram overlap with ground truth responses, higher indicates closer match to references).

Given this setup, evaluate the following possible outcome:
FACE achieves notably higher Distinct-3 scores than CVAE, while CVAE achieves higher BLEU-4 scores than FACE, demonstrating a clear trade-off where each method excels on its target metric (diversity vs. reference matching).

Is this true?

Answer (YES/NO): NO